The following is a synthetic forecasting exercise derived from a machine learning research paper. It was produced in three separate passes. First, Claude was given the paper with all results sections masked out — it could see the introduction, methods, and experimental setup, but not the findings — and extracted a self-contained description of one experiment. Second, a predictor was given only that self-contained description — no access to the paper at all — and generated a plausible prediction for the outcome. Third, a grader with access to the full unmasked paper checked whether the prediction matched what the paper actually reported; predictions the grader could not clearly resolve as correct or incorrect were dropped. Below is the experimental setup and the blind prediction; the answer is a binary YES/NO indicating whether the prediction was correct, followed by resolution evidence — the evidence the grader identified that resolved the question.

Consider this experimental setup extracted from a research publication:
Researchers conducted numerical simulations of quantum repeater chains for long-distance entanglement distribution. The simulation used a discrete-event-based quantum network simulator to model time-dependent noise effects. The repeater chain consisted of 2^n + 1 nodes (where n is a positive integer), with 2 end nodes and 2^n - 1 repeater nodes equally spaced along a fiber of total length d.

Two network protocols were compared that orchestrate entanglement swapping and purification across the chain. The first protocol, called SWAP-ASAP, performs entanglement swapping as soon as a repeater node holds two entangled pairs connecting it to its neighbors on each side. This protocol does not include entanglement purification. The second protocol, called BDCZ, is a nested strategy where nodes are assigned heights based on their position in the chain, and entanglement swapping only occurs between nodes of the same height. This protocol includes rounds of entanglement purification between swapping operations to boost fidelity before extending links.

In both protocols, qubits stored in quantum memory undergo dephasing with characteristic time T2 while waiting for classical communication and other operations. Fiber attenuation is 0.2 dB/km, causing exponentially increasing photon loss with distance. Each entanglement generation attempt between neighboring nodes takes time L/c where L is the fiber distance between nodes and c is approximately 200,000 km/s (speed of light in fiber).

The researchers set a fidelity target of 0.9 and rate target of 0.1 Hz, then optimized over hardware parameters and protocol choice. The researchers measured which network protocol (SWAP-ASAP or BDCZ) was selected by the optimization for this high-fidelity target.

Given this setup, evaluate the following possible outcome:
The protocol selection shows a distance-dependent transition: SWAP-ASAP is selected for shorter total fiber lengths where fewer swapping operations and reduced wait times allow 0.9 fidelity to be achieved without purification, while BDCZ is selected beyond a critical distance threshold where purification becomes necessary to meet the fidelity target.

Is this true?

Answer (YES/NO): NO